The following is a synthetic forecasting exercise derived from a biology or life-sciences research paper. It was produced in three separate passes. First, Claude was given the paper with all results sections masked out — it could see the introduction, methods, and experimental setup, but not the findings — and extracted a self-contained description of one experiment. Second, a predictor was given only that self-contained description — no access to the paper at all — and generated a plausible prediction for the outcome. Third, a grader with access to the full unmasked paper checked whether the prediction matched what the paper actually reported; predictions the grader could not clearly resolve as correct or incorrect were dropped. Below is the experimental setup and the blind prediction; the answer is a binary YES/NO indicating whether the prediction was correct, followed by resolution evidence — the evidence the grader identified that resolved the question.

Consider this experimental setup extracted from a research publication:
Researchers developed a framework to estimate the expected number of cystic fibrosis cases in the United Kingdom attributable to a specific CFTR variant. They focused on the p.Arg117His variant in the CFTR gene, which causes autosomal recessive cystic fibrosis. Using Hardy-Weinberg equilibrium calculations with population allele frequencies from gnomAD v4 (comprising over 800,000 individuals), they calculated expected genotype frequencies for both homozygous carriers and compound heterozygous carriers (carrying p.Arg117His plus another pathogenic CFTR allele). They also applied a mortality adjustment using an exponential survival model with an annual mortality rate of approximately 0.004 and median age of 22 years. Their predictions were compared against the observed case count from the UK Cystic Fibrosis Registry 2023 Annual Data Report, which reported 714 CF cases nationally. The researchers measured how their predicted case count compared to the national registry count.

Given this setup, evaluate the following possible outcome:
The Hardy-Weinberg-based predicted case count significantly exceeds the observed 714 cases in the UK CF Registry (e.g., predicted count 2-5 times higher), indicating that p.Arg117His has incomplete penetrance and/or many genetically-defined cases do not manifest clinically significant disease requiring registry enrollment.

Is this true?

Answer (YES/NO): NO